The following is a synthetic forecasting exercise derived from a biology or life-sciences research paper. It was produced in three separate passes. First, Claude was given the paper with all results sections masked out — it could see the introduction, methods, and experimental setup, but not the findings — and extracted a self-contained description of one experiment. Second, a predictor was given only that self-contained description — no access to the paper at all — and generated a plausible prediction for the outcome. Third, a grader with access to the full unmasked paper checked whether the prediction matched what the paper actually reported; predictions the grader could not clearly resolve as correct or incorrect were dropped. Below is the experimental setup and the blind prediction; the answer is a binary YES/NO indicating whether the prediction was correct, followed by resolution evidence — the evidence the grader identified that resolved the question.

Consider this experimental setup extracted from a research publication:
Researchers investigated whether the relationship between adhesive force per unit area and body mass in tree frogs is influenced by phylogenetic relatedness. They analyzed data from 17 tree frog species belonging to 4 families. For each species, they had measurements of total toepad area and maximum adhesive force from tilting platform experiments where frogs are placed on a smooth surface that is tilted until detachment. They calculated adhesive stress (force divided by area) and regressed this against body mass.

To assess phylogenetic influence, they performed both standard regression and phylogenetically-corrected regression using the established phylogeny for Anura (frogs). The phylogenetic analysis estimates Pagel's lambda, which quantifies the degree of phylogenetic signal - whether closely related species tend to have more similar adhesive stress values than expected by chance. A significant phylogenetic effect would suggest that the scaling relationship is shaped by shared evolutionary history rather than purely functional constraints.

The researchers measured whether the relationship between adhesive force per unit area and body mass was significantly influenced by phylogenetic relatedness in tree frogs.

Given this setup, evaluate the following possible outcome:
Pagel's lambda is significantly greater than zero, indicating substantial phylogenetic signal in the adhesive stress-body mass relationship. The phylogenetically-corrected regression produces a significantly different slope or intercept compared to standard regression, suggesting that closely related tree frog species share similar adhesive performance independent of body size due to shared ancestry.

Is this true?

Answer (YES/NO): NO